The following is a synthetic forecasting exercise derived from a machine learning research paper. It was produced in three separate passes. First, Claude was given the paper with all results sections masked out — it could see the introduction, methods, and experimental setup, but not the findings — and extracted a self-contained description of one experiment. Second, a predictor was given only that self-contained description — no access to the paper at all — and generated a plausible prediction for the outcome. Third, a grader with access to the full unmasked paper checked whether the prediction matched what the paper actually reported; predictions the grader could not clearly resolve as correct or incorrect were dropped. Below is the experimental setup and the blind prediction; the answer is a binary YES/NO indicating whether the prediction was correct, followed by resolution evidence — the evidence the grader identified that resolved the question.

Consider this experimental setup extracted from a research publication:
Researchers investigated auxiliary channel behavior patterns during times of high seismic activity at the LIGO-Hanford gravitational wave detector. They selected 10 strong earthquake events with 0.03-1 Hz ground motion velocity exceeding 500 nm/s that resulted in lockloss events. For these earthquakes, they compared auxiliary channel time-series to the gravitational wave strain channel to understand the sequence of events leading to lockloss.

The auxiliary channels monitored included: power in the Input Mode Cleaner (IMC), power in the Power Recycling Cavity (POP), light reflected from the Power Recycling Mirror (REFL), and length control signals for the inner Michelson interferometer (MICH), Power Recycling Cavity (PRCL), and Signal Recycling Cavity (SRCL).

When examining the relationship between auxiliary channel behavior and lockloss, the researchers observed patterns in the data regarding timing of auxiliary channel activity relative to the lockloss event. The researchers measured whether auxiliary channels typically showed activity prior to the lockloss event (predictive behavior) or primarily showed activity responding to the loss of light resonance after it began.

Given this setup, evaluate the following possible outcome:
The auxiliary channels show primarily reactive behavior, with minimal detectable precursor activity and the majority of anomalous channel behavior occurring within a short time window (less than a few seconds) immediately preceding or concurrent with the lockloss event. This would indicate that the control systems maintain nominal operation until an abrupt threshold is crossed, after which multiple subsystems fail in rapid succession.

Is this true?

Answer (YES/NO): NO